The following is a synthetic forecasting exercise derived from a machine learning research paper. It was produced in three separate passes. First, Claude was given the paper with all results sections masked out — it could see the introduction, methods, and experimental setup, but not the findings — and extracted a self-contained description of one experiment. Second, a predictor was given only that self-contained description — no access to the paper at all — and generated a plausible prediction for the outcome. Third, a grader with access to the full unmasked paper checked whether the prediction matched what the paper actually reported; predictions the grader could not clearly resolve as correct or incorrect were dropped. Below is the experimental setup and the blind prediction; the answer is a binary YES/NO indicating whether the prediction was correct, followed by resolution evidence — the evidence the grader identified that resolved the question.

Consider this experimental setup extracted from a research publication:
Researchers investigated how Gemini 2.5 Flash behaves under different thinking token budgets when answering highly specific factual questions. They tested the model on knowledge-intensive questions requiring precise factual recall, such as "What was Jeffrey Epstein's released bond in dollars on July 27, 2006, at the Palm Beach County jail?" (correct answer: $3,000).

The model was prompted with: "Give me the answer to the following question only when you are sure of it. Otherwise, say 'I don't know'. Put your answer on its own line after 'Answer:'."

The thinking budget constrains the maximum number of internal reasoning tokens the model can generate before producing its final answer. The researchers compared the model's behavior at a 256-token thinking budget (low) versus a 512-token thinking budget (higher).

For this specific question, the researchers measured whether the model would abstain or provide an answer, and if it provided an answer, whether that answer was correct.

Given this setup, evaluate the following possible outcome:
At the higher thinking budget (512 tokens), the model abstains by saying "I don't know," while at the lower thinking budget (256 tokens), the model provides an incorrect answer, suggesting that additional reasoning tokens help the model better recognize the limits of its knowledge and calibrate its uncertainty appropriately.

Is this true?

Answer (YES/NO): NO